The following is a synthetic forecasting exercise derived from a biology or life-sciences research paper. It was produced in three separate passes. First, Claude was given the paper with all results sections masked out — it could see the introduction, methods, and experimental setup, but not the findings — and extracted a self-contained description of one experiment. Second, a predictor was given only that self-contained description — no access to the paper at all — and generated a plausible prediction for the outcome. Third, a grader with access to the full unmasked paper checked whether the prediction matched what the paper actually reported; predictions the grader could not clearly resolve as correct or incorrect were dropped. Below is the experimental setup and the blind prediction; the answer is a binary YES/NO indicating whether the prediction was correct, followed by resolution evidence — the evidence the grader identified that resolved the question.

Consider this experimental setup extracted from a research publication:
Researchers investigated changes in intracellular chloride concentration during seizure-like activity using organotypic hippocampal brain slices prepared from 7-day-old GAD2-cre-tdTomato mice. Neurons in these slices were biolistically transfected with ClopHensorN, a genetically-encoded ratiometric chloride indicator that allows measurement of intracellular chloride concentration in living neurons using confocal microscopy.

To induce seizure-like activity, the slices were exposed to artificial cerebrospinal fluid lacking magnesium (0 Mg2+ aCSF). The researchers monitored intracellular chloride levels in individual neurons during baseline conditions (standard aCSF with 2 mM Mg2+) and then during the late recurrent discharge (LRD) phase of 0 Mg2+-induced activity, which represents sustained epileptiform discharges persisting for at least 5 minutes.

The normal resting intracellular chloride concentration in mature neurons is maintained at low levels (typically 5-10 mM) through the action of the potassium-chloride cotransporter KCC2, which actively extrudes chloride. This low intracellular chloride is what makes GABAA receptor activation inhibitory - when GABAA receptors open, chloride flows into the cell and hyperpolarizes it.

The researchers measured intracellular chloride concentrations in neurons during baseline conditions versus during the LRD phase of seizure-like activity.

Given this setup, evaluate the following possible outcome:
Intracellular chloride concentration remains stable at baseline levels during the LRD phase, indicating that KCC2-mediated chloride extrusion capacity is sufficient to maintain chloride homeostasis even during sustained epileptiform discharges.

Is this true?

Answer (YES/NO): NO